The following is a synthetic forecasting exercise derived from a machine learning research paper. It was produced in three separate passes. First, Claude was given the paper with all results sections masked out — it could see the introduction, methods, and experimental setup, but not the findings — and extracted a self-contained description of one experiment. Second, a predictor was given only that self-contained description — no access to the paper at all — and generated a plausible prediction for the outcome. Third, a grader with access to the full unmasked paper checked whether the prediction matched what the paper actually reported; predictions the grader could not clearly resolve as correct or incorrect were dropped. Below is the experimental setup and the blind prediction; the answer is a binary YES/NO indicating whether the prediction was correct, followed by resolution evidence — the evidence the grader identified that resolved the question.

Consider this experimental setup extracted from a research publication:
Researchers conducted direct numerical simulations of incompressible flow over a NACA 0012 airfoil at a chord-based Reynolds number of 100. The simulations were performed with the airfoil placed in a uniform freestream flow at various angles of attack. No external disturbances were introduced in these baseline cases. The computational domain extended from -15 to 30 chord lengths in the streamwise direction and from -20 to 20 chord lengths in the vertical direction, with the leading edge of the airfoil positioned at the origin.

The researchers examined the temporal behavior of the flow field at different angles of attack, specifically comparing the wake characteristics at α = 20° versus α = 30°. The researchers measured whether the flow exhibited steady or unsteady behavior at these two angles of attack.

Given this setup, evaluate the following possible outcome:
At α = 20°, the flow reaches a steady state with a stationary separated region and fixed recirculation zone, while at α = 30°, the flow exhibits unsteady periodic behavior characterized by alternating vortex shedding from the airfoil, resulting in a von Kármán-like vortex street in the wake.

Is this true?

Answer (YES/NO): YES